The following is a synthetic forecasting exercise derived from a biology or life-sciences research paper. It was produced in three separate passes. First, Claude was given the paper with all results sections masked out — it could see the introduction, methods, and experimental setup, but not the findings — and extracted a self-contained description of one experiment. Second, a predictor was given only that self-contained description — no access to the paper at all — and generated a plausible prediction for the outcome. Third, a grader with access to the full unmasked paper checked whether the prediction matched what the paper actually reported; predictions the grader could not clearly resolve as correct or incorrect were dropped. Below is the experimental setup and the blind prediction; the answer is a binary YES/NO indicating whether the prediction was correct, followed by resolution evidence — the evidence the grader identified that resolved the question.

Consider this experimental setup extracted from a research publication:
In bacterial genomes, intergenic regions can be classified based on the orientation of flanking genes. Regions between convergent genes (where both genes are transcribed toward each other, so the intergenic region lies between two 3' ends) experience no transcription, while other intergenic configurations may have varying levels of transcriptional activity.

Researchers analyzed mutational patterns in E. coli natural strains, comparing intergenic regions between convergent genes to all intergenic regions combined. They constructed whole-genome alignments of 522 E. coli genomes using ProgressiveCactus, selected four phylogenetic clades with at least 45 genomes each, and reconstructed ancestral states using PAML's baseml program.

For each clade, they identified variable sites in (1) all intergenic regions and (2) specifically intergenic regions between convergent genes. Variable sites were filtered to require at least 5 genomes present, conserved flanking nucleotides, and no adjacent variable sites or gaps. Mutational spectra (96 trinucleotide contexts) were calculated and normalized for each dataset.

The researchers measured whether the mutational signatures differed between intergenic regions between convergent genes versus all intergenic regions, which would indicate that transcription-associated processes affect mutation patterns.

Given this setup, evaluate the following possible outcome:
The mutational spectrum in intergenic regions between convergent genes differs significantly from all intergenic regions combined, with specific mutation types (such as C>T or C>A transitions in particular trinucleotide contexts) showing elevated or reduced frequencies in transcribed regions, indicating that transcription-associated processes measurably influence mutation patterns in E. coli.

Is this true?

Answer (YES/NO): NO